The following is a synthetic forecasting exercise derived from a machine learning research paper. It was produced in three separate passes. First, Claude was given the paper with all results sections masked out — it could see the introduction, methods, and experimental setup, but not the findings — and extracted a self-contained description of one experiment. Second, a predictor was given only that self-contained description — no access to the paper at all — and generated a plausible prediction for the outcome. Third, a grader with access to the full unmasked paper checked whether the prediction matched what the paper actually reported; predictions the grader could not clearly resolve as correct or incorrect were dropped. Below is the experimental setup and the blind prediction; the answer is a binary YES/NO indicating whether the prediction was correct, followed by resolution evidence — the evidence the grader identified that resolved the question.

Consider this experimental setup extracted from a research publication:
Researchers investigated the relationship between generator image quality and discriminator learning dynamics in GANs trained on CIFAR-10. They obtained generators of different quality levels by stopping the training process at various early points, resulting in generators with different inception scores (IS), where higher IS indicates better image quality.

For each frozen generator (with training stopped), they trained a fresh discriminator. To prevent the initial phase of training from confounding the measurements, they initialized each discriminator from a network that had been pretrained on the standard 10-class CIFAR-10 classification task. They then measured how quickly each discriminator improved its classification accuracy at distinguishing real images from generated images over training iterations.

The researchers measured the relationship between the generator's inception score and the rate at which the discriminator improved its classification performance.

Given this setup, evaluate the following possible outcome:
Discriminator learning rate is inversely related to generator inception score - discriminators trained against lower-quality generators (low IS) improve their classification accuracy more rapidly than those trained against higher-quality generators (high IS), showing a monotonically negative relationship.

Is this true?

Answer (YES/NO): YES